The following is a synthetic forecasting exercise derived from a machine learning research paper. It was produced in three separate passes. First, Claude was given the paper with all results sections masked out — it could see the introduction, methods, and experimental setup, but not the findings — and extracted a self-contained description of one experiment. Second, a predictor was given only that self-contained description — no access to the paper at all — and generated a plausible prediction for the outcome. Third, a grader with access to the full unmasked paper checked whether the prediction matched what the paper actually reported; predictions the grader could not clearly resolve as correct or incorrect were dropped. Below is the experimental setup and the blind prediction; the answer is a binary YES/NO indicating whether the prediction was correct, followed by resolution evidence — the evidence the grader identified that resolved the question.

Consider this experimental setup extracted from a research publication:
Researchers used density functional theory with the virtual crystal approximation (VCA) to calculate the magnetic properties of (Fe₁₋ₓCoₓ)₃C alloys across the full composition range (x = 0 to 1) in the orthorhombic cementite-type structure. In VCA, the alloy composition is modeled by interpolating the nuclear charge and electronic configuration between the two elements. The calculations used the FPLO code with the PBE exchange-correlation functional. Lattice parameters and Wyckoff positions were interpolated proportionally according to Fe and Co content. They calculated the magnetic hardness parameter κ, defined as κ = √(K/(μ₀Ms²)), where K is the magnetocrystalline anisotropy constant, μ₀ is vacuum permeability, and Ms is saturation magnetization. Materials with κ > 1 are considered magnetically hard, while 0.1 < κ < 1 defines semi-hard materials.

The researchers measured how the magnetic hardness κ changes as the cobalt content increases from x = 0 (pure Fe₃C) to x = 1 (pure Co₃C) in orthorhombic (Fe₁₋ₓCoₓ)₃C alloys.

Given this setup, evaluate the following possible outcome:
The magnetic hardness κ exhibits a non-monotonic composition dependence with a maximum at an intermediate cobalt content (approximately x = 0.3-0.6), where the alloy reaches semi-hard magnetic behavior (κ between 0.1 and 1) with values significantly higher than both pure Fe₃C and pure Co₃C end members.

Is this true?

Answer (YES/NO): NO